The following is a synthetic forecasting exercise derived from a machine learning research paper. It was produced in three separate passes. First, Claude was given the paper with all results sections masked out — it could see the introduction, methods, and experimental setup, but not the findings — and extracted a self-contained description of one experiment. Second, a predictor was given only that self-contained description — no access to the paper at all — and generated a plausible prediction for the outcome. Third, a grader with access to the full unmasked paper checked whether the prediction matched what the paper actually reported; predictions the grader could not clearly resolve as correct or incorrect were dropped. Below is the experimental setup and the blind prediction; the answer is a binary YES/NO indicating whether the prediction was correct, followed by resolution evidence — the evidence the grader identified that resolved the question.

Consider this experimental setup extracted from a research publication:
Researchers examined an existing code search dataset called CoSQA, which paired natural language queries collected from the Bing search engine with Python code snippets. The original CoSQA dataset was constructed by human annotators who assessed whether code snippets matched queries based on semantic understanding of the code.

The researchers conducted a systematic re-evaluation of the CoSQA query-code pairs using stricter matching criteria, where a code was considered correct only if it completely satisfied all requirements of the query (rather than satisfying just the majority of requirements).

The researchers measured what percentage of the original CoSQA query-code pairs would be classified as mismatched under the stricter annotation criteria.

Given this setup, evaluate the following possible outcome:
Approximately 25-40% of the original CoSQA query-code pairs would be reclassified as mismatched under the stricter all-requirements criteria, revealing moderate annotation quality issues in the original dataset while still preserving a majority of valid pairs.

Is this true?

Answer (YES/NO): NO